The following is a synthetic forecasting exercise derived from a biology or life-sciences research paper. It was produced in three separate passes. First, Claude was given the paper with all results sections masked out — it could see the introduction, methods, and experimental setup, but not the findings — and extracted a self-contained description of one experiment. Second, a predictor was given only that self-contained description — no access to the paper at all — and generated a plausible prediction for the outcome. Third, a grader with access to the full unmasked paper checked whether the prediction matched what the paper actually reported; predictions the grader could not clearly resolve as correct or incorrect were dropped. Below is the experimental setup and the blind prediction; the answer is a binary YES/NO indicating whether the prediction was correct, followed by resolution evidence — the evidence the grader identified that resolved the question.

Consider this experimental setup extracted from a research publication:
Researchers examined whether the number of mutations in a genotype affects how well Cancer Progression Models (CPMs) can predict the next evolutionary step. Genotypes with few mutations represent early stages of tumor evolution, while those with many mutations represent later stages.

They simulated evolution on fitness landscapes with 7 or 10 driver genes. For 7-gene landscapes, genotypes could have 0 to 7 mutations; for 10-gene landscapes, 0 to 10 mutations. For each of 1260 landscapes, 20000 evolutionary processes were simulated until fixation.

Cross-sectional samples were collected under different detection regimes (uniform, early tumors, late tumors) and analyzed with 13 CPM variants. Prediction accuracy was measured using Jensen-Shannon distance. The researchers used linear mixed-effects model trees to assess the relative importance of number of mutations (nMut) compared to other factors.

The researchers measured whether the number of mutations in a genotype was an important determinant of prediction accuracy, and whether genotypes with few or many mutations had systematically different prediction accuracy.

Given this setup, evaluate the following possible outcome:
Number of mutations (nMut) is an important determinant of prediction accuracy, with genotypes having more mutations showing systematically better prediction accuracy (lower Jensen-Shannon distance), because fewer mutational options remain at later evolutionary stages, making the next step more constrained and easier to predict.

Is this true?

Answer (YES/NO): NO